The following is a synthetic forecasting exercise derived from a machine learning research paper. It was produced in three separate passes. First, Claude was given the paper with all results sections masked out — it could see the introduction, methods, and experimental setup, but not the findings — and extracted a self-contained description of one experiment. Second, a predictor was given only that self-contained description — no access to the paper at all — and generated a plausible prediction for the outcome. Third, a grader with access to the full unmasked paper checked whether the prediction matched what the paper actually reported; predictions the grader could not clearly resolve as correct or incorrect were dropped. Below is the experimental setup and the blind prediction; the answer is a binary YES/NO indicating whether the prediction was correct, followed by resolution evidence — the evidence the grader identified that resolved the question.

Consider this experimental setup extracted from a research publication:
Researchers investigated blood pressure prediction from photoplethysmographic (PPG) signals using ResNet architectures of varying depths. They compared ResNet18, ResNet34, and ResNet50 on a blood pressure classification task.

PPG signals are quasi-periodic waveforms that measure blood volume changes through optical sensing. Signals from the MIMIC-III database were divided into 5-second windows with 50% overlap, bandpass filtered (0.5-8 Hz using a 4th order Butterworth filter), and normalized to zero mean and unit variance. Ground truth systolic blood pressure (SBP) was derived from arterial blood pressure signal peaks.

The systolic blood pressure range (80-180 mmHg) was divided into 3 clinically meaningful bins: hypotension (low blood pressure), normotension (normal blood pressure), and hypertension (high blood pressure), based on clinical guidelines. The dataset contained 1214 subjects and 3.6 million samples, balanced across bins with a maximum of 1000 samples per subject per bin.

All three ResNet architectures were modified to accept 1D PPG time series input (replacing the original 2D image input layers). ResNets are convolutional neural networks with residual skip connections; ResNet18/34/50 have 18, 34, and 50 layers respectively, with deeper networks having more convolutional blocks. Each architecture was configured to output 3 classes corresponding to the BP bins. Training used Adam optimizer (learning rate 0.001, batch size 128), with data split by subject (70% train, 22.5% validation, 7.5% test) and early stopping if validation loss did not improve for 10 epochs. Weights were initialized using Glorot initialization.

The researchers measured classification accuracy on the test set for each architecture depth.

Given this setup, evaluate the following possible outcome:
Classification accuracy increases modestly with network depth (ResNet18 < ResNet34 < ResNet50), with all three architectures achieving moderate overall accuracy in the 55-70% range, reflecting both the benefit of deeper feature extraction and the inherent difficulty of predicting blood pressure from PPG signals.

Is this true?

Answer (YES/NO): NO